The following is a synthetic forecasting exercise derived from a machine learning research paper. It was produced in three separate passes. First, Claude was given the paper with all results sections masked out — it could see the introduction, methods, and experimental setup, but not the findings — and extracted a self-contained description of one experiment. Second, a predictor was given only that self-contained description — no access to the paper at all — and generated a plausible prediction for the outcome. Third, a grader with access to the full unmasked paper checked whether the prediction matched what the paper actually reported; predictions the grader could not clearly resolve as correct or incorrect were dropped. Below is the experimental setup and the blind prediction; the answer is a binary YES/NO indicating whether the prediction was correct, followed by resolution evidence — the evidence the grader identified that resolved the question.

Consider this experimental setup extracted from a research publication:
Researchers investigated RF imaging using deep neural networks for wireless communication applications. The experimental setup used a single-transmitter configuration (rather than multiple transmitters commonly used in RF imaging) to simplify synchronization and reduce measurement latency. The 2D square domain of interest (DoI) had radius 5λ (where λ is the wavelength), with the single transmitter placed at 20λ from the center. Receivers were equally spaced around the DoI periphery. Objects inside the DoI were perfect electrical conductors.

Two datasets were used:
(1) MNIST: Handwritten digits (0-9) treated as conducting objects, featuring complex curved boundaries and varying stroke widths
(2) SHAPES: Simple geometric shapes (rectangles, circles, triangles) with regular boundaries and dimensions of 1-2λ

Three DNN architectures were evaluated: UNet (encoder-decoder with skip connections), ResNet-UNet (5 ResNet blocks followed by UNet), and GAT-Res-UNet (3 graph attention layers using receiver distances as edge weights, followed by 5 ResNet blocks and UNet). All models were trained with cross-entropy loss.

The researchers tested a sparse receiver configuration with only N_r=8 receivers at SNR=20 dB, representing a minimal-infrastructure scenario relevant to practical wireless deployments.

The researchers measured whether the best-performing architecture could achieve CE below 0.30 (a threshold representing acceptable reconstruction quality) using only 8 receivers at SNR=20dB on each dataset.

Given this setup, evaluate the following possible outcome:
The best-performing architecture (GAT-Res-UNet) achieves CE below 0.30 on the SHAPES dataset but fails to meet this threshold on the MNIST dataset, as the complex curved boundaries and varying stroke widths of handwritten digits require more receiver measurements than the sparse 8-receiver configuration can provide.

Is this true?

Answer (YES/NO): NO